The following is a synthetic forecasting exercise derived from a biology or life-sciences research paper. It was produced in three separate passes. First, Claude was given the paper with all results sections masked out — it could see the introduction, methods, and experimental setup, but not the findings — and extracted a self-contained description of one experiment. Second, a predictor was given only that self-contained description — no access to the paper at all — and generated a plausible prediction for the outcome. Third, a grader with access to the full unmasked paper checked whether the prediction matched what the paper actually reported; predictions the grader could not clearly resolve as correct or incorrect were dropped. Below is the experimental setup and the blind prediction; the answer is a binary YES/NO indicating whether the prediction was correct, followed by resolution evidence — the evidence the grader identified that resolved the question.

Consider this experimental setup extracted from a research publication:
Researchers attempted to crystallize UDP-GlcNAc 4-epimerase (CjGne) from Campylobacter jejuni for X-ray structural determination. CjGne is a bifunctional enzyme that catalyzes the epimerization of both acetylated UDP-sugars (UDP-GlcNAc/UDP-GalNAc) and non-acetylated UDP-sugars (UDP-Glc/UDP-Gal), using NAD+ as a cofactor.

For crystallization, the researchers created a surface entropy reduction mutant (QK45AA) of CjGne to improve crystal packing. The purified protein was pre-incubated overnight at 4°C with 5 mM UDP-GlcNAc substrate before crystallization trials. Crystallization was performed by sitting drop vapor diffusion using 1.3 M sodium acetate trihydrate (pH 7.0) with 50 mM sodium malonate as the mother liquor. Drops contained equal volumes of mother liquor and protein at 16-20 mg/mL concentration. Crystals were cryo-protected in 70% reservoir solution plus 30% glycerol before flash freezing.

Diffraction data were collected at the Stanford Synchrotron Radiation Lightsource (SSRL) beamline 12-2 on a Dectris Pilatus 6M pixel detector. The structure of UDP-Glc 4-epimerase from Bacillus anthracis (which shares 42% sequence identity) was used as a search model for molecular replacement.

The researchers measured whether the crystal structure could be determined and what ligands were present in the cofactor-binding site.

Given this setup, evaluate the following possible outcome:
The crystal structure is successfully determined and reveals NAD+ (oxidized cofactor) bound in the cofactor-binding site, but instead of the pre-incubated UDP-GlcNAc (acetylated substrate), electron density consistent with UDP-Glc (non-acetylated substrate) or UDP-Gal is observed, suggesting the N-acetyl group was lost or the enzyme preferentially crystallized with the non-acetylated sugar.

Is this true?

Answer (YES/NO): NO